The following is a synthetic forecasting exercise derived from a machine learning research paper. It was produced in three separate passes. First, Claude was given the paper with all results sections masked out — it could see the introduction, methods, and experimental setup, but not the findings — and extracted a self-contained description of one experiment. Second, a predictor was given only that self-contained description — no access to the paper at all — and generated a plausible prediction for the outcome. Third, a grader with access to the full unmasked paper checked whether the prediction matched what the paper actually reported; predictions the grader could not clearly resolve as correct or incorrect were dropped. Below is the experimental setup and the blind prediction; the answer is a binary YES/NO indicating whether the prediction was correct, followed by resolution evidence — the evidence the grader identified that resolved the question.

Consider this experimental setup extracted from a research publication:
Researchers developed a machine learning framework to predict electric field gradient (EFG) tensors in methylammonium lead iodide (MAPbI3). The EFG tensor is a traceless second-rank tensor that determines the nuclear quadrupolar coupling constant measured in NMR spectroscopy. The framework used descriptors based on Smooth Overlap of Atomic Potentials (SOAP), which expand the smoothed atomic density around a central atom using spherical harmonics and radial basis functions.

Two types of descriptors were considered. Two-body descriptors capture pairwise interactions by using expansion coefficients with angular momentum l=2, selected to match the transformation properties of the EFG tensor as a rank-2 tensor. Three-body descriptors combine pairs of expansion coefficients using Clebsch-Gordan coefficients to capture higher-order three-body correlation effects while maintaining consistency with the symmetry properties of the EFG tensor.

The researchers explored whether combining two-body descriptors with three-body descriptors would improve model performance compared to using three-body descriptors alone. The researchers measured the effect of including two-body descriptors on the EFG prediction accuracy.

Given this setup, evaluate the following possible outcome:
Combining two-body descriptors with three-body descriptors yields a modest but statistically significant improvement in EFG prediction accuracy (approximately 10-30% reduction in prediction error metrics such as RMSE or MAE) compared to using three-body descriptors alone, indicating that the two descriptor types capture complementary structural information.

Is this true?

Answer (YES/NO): NO